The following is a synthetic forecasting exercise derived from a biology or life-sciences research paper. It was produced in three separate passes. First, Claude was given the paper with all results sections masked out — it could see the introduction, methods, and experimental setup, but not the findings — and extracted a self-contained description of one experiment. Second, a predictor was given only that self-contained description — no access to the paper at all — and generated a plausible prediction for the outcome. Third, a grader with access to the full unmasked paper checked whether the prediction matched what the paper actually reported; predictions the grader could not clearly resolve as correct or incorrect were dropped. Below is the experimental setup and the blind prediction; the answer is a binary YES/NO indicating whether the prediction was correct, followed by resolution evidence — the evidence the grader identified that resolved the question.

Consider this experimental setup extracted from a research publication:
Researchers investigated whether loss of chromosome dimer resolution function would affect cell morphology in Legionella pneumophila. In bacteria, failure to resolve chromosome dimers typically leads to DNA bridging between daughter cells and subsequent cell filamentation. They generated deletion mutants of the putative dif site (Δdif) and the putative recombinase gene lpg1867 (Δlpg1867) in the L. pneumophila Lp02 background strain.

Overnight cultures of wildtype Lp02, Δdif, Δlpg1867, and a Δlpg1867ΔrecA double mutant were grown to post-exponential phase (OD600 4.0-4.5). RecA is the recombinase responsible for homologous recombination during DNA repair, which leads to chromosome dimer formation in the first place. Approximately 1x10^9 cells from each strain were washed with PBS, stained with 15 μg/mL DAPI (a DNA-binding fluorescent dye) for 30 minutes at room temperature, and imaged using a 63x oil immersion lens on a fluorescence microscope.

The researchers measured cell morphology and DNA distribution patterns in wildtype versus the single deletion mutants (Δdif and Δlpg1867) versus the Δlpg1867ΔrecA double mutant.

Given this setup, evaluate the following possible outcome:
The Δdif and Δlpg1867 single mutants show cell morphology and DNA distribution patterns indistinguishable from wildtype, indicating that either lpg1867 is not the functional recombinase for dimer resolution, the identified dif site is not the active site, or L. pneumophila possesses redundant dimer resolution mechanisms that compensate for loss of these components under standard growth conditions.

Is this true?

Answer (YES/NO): NO